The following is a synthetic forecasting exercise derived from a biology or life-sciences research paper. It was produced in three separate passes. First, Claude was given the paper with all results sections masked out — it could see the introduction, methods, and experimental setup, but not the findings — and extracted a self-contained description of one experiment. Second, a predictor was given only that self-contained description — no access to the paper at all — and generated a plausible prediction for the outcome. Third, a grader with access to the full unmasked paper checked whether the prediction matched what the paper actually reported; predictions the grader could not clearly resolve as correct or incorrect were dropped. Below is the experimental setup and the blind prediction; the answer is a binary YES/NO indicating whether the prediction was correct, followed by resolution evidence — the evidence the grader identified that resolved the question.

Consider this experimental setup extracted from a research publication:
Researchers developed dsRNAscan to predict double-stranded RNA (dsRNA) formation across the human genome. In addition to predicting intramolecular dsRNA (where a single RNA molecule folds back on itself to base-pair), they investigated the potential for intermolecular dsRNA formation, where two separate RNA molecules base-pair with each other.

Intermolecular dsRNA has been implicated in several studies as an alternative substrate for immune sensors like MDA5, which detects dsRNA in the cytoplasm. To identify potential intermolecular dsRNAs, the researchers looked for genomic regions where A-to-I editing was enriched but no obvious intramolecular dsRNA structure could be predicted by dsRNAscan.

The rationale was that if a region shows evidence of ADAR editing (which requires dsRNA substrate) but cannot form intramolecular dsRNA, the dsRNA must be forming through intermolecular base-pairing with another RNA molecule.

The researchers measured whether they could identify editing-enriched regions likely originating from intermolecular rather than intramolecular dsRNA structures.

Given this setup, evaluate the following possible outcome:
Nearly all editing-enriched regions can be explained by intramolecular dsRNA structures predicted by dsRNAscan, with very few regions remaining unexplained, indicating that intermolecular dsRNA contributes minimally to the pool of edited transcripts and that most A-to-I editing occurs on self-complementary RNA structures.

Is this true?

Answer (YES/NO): NO